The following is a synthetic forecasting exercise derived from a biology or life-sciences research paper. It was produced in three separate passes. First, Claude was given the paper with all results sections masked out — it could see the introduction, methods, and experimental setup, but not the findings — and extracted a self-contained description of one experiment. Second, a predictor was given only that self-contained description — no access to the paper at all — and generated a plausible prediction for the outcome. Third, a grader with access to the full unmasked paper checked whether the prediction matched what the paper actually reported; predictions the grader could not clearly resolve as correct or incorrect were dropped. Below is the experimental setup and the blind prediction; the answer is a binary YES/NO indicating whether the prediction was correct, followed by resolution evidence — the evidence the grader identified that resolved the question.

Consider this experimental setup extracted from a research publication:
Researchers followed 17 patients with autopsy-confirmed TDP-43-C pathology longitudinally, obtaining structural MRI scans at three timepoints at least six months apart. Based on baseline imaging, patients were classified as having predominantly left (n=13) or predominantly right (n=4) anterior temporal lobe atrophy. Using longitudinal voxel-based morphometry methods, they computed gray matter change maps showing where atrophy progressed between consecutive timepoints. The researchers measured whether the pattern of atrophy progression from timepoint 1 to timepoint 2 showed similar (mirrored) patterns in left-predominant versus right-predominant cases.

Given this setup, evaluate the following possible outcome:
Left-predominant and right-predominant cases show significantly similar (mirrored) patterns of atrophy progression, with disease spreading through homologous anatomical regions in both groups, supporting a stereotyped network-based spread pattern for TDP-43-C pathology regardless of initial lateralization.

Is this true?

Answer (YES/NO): NO